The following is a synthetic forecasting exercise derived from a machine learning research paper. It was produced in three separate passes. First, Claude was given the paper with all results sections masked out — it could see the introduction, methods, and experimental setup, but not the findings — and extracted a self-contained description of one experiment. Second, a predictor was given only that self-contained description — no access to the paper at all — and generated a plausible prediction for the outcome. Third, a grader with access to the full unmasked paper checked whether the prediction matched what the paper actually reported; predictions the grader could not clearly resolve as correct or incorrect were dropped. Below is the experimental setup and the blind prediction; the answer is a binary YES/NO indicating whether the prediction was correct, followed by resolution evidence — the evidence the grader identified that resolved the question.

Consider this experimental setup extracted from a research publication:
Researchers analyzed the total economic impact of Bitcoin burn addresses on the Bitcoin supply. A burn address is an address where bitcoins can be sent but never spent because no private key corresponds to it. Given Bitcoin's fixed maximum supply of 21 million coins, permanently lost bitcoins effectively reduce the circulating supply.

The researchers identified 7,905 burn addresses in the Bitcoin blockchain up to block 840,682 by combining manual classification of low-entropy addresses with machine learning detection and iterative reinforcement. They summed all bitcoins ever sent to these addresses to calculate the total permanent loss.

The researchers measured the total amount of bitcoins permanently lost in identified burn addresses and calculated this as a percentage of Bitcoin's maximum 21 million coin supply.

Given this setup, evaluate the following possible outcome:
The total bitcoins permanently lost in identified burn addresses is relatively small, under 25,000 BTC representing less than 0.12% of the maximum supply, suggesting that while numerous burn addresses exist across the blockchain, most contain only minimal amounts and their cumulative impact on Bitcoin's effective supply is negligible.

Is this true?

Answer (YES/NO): YES